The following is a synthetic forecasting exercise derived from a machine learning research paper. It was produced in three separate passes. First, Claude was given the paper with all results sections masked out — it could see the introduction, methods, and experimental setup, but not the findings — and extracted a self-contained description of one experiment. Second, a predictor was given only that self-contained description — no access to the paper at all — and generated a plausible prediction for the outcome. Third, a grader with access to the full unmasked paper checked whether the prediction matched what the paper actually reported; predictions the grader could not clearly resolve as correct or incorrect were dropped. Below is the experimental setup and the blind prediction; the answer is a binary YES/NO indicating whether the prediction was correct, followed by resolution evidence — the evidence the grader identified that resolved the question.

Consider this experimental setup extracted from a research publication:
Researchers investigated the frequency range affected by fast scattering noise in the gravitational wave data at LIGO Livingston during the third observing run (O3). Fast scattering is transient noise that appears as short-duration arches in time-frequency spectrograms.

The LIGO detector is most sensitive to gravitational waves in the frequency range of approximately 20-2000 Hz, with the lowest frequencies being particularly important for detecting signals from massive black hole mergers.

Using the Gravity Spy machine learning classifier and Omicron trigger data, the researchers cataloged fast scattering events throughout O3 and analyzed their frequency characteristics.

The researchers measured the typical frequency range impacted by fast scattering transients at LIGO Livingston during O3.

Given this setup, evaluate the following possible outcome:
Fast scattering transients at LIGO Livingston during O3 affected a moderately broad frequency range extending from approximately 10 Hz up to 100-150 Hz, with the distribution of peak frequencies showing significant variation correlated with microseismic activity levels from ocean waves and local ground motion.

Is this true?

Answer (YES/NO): NO